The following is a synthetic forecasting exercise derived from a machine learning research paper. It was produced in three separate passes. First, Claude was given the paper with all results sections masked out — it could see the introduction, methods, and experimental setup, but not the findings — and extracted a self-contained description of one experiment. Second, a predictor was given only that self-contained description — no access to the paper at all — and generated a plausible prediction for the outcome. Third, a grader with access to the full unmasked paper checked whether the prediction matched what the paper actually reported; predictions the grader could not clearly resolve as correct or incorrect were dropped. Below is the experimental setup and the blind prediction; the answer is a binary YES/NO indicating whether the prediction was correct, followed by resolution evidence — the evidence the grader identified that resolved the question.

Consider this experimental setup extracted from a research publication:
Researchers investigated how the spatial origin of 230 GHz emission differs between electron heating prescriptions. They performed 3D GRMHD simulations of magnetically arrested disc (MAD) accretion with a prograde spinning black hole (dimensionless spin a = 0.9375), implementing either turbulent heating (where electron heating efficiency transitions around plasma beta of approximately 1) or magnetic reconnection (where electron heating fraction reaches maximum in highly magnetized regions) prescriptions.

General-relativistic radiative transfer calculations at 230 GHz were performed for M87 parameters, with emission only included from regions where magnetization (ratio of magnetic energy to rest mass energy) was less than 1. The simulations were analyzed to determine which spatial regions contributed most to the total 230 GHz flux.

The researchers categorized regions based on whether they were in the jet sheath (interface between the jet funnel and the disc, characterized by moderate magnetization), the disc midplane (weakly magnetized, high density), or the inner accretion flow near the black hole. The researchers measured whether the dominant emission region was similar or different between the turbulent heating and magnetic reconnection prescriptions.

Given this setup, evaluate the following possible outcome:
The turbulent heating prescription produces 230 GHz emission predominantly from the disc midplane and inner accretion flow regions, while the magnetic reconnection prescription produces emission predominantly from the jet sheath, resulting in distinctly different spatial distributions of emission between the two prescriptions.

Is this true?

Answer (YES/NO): NO